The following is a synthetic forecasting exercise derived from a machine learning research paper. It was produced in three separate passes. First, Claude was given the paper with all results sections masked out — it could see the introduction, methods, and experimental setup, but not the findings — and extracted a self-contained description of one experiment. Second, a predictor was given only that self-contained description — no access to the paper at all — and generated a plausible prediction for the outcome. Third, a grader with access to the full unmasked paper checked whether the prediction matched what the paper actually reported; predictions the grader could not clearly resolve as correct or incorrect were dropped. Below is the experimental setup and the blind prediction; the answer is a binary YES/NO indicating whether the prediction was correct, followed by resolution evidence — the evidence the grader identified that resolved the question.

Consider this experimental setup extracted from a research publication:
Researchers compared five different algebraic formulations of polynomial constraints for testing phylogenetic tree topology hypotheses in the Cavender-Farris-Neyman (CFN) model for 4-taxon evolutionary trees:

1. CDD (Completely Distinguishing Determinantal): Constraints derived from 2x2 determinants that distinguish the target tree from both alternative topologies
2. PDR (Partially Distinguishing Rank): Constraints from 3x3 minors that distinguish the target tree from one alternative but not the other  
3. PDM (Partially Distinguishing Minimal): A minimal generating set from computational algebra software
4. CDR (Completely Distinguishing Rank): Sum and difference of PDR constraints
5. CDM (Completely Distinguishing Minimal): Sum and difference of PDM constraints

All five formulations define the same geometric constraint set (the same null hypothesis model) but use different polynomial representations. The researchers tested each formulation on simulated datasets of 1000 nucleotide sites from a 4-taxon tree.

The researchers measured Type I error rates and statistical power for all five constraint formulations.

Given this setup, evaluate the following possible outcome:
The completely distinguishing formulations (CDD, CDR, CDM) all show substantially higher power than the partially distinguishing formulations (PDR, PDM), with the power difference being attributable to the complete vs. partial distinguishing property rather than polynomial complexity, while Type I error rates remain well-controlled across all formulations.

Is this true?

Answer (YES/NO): NO